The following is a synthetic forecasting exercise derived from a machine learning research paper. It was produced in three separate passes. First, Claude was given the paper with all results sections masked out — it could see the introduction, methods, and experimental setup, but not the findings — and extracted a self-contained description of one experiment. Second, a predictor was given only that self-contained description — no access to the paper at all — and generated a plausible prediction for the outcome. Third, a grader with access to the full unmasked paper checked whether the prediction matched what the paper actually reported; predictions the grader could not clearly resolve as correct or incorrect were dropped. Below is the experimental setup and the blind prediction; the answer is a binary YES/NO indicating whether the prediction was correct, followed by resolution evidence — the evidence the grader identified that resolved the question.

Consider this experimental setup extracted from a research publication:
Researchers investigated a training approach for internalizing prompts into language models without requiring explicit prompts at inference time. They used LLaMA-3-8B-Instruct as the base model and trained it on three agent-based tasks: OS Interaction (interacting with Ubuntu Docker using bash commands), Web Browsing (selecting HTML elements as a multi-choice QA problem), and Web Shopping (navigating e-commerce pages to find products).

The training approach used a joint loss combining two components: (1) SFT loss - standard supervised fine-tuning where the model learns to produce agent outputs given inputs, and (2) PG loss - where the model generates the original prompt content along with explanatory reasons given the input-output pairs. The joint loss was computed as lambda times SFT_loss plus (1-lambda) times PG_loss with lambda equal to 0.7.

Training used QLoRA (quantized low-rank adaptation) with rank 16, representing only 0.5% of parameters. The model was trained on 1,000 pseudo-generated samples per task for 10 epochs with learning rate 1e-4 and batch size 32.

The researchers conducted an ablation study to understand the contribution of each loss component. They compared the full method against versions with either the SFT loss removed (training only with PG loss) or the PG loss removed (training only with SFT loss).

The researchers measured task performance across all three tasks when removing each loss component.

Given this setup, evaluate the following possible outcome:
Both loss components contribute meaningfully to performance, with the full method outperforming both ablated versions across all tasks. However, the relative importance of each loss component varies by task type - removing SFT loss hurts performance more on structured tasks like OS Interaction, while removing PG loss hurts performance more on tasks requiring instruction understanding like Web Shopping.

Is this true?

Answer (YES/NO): NO